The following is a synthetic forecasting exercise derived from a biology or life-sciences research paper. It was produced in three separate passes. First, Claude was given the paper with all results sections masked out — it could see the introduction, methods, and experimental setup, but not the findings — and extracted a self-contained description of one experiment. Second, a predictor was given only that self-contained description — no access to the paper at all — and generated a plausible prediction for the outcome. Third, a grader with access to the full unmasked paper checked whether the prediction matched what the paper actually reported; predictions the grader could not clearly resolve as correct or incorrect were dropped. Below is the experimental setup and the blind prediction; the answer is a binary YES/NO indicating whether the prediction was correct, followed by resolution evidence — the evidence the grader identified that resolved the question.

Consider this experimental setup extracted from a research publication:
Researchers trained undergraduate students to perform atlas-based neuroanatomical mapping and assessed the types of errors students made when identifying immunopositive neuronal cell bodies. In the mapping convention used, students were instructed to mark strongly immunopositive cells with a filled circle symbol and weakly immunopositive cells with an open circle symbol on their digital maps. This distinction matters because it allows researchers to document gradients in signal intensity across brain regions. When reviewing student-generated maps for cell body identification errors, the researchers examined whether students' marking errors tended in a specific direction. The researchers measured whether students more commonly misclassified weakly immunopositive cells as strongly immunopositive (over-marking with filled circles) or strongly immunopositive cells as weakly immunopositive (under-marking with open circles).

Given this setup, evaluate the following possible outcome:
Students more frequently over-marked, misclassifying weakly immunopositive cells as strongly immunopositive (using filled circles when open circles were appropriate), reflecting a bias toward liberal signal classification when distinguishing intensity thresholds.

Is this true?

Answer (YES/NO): YES